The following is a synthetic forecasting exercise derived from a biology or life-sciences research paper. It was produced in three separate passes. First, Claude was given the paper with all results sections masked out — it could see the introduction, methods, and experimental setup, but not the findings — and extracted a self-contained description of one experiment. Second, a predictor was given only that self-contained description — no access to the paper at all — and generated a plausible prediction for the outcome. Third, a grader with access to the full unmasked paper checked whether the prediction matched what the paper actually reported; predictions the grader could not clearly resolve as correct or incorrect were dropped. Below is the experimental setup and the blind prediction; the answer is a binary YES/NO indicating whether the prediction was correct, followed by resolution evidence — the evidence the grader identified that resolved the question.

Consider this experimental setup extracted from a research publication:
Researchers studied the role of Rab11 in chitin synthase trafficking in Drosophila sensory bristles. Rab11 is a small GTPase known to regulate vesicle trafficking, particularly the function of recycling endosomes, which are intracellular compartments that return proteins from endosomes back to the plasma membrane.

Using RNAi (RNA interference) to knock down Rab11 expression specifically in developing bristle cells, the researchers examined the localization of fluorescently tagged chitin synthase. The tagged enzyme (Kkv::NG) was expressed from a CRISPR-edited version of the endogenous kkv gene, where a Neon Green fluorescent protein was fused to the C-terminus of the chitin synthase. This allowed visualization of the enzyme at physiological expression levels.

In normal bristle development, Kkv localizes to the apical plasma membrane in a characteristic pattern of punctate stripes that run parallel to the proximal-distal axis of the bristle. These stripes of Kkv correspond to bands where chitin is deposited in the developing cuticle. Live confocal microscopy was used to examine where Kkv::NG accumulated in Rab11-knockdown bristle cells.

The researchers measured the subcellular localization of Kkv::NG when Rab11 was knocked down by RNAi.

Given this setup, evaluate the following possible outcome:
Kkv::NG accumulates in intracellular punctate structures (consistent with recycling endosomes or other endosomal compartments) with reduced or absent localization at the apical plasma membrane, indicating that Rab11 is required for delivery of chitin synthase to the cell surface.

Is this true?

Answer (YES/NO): YES